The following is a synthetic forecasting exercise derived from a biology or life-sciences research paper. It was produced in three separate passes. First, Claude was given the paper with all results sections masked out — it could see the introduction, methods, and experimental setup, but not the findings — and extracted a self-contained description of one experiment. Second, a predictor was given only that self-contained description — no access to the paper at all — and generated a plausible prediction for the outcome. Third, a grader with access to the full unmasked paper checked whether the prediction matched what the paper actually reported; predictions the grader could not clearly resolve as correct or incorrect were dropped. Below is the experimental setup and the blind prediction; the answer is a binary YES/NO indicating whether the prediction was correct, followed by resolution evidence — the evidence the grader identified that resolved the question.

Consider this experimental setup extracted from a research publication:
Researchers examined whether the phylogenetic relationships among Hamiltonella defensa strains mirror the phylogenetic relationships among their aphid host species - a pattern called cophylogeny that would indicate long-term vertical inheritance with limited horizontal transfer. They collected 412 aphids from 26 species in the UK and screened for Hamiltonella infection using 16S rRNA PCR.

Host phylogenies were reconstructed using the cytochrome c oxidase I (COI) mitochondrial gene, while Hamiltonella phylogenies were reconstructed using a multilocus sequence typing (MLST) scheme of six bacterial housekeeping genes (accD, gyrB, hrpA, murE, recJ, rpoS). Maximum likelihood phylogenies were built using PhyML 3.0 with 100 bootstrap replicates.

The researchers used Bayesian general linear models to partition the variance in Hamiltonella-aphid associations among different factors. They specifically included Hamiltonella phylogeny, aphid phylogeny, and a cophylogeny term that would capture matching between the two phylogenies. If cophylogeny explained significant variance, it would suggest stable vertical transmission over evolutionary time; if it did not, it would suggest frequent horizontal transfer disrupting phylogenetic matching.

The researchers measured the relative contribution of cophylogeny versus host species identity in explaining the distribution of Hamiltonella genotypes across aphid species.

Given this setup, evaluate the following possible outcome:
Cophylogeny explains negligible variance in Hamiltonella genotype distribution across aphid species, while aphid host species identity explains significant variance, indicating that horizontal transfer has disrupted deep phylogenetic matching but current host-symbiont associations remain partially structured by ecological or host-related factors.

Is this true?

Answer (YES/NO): NO